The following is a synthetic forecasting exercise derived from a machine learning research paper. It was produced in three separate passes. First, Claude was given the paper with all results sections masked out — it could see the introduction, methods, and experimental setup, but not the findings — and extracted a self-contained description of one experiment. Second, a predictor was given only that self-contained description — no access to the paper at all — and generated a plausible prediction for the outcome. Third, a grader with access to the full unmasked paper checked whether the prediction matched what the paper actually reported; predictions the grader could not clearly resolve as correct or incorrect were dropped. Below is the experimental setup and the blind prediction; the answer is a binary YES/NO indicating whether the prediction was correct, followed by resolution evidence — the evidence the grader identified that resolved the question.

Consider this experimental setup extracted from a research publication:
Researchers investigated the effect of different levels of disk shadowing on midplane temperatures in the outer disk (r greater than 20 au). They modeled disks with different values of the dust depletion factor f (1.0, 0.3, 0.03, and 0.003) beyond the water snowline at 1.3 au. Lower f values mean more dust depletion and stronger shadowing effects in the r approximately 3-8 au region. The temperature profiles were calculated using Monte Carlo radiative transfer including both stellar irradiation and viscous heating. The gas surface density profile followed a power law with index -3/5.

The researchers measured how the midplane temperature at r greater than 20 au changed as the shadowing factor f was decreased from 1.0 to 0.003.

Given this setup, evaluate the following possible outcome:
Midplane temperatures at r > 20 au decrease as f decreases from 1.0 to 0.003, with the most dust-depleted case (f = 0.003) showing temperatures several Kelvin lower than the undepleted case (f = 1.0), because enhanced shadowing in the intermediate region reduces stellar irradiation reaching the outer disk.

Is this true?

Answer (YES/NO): NO